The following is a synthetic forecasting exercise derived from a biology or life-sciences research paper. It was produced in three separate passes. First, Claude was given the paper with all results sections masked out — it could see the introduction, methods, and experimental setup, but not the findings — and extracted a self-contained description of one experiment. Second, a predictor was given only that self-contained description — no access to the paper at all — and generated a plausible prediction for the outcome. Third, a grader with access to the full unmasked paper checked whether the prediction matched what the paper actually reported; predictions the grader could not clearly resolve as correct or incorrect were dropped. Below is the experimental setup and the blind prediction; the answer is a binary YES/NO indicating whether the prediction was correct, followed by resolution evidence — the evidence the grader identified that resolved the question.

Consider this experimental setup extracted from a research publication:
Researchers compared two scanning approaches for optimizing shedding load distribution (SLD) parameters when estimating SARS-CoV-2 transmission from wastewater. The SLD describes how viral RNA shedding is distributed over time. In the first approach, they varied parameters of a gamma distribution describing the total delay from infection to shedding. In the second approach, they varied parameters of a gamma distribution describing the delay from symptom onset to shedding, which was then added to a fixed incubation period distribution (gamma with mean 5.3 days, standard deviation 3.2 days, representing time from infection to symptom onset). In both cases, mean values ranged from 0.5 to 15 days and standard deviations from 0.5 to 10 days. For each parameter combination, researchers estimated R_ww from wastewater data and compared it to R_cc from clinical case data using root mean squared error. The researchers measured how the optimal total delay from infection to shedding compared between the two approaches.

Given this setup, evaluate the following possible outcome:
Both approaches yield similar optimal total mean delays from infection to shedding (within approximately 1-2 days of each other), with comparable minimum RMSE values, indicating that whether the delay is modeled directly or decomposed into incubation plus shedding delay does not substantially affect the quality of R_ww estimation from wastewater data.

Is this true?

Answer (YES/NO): YES